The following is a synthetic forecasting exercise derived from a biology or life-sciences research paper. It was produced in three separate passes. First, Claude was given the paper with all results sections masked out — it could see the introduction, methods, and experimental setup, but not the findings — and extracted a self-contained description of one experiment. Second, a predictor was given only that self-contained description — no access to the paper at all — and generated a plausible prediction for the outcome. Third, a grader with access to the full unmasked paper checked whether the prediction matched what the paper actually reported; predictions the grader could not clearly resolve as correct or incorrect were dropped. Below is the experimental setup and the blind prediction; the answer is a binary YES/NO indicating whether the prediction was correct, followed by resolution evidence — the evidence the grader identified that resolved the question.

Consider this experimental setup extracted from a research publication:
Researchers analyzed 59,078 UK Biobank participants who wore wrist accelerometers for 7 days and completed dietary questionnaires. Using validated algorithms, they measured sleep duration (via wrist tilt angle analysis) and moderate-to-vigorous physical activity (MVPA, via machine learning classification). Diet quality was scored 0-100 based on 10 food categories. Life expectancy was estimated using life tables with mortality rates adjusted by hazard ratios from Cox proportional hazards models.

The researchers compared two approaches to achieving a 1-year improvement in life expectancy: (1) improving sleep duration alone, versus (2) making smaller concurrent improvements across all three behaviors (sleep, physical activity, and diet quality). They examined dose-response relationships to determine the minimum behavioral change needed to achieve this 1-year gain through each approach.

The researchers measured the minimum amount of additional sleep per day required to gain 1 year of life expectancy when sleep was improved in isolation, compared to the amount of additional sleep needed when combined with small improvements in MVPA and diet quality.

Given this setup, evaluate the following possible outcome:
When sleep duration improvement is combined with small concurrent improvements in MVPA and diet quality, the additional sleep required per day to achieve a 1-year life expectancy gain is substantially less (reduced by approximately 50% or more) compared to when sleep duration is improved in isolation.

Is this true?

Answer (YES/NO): YES